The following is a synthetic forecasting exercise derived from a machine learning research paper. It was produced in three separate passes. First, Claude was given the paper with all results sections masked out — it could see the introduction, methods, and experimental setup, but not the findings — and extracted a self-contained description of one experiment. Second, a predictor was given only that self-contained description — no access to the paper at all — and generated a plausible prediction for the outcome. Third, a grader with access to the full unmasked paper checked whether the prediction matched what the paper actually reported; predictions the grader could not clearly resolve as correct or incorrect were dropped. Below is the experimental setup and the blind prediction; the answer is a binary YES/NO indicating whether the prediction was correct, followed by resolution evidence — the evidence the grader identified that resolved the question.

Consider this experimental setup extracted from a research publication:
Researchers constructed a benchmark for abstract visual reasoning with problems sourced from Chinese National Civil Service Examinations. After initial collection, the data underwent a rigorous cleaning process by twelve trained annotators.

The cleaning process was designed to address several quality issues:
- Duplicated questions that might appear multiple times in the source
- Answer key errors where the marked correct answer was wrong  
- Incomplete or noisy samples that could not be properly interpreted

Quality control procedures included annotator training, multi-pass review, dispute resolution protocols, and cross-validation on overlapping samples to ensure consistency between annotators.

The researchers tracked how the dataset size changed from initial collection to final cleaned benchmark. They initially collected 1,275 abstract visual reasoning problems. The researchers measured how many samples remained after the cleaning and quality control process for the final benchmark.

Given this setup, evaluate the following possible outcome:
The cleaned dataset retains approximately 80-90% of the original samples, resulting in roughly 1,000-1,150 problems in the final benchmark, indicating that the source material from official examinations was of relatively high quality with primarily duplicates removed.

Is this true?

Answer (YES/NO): NO